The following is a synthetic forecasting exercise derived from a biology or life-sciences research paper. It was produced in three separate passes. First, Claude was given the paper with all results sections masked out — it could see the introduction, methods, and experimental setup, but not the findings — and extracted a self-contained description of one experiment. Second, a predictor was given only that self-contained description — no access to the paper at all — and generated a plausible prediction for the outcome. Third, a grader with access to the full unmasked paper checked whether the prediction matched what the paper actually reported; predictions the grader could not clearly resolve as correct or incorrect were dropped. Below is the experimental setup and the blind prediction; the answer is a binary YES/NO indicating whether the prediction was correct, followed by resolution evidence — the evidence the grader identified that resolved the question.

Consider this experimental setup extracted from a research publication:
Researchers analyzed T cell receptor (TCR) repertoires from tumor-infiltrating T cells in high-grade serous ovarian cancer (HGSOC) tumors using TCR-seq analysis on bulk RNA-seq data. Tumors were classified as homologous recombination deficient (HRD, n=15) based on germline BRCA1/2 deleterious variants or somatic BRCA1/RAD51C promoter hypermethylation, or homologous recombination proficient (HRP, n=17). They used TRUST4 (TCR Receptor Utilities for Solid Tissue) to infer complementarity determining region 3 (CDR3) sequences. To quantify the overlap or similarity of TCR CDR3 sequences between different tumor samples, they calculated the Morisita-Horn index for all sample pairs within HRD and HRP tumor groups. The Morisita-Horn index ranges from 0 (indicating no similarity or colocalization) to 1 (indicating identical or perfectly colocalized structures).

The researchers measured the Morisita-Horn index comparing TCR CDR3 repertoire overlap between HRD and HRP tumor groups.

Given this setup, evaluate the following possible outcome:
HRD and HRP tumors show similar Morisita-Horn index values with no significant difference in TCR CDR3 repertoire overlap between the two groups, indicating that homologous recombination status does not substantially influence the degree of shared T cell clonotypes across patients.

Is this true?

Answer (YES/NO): NO